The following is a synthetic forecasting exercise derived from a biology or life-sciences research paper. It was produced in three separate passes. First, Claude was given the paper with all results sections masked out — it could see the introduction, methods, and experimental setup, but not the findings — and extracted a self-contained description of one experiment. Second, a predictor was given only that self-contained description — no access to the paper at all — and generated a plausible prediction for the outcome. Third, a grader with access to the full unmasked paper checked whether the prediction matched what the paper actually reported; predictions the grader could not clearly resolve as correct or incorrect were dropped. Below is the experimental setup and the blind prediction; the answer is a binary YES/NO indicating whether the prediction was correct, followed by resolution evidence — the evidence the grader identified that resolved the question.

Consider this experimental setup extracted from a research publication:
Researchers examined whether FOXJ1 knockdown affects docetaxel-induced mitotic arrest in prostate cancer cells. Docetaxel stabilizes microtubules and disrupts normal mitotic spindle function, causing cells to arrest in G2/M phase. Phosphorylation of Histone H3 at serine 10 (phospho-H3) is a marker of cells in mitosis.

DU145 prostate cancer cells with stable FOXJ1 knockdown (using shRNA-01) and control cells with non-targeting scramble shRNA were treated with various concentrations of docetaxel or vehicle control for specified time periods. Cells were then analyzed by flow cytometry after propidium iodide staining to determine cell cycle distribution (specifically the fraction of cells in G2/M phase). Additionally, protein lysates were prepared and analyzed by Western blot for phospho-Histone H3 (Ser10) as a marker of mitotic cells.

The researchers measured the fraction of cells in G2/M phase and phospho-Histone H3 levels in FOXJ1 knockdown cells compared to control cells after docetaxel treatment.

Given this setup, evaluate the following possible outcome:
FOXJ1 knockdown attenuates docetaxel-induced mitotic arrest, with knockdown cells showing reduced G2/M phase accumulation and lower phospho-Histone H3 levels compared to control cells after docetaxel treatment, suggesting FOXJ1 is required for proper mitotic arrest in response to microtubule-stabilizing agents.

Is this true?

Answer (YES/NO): NO